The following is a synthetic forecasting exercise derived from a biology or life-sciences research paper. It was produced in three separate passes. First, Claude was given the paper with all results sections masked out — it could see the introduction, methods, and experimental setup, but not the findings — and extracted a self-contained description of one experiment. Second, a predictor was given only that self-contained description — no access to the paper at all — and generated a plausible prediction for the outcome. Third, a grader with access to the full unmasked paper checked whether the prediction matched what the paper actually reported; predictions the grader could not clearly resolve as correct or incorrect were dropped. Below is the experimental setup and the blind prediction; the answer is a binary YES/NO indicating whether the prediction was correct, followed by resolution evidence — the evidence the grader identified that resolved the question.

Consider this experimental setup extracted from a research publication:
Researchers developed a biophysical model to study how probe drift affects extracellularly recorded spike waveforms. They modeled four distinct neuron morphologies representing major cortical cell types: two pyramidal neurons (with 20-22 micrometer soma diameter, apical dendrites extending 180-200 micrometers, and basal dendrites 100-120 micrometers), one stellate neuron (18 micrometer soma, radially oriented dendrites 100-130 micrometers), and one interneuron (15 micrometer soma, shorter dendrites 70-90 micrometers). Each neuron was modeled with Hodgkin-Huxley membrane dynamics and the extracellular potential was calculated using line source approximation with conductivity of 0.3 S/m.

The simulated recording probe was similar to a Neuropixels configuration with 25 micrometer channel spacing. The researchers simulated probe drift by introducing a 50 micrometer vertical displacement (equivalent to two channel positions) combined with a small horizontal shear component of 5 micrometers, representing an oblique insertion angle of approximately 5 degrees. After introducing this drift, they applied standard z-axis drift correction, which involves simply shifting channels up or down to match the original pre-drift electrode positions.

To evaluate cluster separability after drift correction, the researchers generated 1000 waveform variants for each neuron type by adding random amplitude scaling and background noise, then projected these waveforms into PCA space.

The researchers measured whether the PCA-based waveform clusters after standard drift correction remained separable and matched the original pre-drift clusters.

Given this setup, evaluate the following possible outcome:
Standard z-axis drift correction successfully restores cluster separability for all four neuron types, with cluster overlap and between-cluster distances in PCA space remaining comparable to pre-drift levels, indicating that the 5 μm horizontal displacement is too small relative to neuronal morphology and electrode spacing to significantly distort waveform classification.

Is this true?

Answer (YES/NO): NO